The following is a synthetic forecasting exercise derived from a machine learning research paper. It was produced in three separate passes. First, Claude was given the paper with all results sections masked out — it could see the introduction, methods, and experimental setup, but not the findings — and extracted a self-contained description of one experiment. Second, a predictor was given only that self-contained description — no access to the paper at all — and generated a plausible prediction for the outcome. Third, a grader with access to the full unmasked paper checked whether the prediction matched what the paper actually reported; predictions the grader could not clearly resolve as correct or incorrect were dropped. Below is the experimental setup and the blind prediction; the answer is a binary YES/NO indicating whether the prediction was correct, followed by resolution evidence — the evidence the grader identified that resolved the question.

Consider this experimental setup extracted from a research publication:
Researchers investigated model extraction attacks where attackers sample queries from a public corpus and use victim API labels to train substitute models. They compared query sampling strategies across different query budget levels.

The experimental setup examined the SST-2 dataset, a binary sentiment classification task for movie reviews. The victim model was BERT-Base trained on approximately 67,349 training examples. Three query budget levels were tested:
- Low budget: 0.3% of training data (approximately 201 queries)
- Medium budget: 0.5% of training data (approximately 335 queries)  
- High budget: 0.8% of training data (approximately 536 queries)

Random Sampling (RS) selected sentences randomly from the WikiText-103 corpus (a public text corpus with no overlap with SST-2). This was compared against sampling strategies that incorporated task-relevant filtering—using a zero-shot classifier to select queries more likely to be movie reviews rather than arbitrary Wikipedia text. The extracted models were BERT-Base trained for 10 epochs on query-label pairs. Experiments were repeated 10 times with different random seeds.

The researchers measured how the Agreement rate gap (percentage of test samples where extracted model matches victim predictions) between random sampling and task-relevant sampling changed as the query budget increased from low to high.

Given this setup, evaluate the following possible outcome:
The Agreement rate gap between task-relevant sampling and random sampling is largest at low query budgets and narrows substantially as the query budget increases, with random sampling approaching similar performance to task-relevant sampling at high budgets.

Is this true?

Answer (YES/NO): NO